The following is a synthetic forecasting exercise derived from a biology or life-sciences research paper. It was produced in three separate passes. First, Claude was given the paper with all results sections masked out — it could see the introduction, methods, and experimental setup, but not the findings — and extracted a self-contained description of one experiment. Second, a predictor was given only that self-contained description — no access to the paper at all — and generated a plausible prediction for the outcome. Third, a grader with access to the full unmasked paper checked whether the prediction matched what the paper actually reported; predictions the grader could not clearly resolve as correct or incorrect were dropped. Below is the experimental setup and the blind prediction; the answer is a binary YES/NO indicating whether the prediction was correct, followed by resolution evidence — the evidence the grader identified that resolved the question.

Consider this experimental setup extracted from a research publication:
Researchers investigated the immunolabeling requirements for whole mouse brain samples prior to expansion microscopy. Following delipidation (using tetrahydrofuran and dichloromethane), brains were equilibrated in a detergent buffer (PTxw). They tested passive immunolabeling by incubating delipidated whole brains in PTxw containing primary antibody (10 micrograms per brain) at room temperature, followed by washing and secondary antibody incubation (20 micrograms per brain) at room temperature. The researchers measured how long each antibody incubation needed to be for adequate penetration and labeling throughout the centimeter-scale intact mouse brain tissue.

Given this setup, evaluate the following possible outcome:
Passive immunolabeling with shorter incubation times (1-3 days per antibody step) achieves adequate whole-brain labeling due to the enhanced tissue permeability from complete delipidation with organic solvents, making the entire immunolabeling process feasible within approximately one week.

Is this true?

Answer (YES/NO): NO